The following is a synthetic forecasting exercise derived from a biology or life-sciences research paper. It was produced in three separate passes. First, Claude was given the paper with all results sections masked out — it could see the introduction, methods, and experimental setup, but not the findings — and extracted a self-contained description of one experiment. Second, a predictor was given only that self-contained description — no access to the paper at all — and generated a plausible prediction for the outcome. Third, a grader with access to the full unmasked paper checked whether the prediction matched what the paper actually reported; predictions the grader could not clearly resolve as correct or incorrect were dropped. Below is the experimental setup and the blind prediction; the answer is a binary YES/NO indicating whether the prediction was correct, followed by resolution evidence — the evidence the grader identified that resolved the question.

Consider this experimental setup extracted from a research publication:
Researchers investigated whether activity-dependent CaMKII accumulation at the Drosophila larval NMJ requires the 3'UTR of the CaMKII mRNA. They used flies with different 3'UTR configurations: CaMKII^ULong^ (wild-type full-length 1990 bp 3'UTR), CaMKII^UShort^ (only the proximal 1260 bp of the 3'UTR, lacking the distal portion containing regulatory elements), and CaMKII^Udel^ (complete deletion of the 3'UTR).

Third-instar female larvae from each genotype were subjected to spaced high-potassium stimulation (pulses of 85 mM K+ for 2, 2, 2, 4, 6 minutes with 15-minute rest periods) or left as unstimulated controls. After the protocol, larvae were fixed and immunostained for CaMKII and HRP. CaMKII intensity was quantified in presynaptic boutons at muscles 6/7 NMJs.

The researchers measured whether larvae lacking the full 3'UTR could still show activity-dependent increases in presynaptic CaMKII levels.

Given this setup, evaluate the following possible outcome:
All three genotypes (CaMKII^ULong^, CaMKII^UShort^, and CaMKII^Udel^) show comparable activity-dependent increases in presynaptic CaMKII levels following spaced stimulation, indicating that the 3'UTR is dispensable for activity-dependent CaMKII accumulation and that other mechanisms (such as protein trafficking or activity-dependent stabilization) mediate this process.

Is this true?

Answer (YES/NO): NO